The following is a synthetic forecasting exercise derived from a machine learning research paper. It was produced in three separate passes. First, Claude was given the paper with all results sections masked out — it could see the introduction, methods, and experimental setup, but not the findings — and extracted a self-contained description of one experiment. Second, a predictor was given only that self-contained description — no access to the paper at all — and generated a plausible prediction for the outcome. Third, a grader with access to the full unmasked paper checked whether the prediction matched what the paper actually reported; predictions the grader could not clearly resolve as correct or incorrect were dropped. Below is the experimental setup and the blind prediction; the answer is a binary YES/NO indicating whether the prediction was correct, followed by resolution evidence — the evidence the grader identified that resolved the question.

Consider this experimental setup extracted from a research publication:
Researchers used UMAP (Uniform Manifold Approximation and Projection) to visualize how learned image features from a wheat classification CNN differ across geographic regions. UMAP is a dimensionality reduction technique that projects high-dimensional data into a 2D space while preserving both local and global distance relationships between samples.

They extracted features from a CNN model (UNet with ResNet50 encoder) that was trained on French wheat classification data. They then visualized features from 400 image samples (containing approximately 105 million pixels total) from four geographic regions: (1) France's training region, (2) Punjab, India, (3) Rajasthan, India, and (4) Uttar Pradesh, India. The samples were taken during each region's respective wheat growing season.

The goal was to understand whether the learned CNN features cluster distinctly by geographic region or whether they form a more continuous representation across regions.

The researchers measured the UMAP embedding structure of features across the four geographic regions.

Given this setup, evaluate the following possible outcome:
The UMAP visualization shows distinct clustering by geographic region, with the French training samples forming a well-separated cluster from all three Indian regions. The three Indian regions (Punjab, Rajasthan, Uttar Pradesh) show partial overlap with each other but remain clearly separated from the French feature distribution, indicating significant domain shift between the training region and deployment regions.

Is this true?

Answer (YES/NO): NO